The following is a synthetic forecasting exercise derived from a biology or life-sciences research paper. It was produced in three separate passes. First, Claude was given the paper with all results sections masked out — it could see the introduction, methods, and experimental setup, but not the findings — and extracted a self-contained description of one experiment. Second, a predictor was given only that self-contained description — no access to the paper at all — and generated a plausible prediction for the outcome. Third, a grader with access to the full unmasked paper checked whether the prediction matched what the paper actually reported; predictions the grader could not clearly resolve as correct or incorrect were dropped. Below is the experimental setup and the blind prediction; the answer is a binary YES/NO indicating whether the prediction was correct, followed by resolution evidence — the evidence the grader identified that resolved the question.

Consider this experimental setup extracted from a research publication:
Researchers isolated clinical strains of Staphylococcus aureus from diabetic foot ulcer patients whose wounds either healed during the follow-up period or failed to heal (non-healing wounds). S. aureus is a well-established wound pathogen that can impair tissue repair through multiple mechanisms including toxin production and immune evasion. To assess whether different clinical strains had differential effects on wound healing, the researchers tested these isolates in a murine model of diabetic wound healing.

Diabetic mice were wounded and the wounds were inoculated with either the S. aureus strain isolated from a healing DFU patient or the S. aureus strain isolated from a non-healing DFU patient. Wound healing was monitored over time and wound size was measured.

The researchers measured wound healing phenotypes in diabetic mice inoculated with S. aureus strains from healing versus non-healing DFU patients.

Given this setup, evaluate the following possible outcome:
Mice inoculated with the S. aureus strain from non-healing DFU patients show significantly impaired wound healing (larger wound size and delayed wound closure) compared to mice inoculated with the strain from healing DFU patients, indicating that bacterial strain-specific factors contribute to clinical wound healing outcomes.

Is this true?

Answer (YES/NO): YES